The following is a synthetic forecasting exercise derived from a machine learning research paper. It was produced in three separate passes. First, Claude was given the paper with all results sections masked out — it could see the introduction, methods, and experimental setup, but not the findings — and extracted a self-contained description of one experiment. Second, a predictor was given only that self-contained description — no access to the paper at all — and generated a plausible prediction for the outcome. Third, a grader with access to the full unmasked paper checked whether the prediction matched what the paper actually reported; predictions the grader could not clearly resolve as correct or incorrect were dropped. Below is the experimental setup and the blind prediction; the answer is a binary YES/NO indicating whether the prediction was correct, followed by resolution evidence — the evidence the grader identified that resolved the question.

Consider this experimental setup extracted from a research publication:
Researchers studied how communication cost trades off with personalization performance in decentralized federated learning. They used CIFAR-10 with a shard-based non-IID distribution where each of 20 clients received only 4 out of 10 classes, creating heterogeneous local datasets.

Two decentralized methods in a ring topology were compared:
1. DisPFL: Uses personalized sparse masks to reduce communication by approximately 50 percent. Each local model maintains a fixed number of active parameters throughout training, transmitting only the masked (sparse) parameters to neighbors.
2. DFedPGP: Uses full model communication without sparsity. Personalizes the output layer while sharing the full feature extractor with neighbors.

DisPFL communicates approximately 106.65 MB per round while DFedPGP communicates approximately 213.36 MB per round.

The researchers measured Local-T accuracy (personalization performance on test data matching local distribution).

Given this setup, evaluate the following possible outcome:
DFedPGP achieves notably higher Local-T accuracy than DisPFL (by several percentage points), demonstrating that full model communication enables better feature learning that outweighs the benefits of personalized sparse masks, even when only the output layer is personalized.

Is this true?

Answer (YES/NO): NO